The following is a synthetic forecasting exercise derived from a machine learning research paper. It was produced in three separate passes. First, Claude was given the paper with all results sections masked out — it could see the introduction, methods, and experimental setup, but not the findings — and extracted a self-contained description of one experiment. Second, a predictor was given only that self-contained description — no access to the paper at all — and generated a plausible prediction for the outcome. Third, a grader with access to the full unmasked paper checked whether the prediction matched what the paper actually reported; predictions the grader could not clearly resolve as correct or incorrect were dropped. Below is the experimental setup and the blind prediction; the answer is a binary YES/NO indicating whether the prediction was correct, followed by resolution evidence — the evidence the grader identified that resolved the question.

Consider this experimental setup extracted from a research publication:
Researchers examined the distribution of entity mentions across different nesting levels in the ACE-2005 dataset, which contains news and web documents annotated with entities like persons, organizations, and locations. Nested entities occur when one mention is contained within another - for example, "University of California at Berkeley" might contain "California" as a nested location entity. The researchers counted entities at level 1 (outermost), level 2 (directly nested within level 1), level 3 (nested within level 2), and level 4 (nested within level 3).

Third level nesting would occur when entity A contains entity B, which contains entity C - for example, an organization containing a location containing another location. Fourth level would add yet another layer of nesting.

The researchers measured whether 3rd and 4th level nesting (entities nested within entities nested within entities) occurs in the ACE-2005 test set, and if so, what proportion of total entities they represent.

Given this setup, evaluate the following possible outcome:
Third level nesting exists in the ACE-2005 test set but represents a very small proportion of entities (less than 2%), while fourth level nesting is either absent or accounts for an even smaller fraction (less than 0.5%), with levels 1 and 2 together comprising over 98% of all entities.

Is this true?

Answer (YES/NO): YES